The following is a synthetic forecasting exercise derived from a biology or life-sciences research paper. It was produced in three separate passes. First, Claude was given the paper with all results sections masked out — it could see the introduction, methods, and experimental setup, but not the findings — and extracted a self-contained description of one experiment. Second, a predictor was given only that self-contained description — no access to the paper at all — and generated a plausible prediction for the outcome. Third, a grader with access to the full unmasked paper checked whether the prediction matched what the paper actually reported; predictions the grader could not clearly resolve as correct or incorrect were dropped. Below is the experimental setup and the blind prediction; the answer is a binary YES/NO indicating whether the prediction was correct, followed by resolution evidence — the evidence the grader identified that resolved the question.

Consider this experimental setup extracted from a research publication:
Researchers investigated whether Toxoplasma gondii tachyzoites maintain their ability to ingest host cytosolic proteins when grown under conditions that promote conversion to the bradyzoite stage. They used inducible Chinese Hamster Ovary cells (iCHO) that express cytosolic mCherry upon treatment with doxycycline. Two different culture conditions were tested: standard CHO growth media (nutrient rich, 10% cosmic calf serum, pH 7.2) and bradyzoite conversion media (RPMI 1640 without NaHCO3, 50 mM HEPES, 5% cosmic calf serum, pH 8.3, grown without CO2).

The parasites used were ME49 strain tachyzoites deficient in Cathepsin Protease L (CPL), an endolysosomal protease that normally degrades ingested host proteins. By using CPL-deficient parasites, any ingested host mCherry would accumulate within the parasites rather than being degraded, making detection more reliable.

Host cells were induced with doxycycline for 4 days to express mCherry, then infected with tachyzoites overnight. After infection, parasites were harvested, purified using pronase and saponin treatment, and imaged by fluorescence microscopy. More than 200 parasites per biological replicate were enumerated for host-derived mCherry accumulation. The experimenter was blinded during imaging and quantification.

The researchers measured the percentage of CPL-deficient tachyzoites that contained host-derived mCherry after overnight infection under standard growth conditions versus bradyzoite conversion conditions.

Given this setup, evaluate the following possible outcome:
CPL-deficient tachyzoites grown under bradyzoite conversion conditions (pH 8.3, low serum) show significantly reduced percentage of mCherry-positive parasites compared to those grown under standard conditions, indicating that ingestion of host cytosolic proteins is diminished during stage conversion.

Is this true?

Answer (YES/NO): NO